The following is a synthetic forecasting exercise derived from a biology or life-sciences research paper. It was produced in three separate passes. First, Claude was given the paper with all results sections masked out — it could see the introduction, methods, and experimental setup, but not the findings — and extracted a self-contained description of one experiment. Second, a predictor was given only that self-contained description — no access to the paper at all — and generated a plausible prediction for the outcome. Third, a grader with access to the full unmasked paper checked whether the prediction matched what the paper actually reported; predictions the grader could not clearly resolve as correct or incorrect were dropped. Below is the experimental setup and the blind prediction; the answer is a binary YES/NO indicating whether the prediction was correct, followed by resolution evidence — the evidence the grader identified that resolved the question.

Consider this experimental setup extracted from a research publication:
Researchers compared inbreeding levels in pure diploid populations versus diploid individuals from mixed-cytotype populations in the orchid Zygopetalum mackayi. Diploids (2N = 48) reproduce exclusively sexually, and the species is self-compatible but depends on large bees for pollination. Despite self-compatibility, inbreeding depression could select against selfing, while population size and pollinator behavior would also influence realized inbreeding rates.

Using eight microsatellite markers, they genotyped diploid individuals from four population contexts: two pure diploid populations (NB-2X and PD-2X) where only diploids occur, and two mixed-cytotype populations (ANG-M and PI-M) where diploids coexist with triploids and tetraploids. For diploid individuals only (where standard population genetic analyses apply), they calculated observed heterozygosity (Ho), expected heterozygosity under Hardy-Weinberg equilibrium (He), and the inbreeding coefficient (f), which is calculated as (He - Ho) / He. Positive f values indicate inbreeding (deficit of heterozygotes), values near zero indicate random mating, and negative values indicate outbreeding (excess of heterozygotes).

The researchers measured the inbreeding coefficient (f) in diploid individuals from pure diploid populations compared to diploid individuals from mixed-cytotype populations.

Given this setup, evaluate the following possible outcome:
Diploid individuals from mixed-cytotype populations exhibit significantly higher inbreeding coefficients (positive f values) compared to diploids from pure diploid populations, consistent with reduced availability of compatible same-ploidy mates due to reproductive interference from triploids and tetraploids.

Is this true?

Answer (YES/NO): NO